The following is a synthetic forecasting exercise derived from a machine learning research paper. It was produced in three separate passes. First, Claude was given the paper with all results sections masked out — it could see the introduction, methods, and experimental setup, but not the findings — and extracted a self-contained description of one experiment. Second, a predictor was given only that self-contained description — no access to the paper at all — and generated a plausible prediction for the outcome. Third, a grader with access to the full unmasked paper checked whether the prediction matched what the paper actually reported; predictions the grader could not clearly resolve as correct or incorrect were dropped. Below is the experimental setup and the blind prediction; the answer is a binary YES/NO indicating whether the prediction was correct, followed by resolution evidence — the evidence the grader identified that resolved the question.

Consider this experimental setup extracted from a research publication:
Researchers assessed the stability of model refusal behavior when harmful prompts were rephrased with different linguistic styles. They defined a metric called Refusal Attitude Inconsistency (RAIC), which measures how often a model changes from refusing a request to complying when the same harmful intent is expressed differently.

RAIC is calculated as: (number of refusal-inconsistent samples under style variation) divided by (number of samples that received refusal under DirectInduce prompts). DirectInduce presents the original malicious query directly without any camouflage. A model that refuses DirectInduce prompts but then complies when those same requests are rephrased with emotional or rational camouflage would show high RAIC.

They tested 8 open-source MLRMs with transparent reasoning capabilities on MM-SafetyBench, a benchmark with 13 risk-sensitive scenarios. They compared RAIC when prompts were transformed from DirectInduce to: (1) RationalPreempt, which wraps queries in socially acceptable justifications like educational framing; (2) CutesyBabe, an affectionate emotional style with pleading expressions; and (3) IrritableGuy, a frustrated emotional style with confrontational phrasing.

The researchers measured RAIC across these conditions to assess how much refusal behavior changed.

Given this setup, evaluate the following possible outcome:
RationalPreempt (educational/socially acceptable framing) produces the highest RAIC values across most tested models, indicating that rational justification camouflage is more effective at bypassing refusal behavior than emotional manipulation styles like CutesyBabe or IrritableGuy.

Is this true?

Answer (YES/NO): NO